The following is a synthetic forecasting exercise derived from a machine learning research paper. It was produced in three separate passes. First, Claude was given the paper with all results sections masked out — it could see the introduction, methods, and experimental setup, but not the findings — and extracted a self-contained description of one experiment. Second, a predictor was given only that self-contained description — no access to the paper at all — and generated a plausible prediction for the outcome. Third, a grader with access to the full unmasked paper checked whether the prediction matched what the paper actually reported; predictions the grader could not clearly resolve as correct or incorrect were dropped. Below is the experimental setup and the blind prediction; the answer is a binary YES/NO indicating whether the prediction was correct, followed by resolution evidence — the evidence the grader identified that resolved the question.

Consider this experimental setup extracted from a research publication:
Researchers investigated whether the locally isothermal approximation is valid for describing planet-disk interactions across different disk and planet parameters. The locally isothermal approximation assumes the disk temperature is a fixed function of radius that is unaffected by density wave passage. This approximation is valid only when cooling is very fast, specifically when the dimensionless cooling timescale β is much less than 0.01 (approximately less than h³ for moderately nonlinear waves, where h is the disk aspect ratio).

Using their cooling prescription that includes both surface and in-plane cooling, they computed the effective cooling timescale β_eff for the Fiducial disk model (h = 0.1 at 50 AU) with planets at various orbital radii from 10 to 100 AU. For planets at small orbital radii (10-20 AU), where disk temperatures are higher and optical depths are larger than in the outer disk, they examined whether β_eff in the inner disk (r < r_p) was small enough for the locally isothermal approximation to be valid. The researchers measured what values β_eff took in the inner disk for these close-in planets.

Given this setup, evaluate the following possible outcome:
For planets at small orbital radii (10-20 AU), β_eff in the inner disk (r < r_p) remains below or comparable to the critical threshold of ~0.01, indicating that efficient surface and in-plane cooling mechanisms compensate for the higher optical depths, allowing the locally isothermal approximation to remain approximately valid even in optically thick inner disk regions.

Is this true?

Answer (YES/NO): NO